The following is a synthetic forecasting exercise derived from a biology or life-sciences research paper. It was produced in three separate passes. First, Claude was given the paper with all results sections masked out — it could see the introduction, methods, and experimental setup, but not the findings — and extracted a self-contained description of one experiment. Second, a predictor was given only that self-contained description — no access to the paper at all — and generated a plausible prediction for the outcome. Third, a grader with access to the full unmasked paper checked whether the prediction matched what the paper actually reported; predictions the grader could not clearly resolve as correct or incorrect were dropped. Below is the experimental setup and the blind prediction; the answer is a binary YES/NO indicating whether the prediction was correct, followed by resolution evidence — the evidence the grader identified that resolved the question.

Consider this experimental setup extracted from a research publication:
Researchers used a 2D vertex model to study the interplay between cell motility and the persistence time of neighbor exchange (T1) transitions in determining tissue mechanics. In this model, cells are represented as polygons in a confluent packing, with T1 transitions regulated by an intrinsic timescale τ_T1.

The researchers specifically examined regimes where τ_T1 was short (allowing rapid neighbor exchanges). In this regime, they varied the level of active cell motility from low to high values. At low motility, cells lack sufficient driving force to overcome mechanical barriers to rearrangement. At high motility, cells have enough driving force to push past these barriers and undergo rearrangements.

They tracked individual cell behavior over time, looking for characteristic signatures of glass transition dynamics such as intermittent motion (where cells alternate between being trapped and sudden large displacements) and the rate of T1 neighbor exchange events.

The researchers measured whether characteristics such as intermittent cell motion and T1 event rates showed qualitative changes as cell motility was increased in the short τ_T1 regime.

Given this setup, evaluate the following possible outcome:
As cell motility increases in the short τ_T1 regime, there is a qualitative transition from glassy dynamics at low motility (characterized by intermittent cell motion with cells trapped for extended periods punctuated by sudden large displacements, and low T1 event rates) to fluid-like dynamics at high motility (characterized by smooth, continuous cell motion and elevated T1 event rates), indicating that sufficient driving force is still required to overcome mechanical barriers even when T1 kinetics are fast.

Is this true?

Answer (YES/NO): YES